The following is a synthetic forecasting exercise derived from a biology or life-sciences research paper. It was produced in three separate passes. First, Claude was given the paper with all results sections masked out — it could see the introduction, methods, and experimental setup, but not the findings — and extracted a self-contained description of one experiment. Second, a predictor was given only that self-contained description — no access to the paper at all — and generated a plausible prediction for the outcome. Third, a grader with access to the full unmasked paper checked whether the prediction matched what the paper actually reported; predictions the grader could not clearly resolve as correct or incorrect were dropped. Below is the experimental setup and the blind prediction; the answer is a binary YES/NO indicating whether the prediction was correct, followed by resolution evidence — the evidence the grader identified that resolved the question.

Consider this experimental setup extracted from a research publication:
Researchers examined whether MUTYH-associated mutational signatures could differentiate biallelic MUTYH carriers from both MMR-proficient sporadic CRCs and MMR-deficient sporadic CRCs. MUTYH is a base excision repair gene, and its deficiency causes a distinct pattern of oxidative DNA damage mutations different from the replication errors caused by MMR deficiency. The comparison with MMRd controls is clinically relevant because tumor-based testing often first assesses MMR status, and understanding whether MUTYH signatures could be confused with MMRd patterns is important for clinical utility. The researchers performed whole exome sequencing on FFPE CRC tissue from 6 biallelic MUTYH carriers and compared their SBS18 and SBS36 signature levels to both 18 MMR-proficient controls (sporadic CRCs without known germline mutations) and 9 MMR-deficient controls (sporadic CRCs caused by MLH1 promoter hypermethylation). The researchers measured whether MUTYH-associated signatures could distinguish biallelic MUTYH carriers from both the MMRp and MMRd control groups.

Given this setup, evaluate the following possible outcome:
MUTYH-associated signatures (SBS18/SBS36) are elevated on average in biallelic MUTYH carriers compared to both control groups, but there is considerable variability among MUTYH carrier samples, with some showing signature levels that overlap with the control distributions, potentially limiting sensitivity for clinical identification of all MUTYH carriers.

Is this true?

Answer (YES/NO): NO